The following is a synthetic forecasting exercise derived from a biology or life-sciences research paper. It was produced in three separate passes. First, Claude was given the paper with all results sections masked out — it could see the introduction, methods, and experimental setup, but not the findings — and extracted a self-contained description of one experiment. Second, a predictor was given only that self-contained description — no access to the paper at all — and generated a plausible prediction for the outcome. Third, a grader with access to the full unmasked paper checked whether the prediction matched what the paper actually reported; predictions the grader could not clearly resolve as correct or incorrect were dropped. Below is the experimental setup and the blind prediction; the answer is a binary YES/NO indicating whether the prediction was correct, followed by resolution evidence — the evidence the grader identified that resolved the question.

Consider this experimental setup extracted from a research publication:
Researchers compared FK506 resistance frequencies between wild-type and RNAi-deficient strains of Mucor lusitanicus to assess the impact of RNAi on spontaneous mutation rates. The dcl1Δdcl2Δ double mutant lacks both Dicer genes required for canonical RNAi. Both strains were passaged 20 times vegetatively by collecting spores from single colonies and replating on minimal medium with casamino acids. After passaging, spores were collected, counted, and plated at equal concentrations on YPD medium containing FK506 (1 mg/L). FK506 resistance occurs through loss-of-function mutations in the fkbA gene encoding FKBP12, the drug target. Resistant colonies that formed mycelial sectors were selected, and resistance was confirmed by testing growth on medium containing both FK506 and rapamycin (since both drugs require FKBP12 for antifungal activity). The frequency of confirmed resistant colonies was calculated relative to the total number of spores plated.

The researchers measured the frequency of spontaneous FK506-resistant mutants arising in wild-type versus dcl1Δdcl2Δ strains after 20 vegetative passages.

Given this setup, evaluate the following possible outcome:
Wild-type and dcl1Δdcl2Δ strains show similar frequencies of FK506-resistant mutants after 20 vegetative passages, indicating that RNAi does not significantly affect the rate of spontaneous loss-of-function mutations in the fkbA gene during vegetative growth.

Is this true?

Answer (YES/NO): YES